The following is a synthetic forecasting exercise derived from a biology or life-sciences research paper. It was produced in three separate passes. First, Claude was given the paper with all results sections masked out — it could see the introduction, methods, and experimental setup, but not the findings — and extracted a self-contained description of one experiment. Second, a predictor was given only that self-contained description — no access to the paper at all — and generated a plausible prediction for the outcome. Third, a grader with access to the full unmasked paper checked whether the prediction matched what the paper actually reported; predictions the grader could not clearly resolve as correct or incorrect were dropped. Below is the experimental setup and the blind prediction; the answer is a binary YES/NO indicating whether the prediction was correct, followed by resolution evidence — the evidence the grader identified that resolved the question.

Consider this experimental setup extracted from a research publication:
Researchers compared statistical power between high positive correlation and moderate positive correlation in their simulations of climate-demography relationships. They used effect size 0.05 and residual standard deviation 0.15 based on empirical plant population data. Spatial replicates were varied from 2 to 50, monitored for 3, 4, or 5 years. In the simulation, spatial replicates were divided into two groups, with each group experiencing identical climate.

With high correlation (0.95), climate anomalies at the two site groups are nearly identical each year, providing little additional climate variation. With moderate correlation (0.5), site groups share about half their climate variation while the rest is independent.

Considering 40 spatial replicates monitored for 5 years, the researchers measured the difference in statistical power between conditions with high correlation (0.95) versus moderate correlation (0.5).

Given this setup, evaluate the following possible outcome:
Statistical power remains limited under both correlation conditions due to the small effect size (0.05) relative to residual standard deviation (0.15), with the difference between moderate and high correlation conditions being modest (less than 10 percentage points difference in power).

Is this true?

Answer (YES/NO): NO